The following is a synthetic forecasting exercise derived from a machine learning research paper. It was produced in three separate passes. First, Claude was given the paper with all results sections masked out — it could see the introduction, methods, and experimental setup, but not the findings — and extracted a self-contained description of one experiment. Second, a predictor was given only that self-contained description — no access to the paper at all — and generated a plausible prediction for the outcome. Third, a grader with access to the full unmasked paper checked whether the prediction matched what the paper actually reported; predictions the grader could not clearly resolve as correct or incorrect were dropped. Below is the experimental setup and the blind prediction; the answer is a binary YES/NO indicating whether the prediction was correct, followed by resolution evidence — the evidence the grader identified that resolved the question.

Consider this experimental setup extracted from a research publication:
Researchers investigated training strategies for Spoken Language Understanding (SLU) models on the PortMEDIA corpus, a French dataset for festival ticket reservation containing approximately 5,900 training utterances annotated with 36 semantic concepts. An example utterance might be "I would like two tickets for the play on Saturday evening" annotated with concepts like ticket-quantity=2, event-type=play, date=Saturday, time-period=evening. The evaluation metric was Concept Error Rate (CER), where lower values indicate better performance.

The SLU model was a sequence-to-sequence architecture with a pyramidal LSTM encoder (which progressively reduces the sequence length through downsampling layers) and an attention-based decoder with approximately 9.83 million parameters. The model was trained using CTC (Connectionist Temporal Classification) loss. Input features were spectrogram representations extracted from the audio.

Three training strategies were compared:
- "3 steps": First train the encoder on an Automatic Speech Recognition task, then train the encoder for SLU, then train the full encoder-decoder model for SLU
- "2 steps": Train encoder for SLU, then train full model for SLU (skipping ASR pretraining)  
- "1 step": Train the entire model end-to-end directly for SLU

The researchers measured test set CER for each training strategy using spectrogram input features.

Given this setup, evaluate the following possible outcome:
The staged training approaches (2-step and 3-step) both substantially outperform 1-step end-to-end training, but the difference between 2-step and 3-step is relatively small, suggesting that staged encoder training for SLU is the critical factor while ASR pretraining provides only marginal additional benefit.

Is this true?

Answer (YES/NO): NO